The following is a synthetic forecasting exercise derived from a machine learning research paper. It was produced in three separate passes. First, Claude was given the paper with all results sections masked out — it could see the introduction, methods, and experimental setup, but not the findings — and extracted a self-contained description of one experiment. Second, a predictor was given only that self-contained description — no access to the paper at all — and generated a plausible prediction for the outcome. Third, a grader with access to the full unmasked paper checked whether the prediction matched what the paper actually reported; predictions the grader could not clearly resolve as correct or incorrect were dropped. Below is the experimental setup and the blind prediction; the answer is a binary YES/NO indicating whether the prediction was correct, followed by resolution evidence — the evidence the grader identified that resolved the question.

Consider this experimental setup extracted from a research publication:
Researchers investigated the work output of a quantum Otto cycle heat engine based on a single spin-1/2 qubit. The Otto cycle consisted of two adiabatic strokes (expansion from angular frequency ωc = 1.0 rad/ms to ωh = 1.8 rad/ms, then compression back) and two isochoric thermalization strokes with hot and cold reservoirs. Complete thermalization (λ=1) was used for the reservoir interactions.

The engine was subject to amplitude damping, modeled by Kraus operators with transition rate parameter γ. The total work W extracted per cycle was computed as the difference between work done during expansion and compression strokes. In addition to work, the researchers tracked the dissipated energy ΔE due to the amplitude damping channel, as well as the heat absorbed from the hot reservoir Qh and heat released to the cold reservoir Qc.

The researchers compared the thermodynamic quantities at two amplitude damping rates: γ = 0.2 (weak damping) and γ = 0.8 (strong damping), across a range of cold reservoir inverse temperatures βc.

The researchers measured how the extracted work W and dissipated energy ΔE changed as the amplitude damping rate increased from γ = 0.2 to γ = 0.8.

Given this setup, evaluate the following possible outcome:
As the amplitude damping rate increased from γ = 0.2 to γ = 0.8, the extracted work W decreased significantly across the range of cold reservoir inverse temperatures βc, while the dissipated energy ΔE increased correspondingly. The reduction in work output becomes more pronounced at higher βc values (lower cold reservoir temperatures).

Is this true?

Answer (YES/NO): YES